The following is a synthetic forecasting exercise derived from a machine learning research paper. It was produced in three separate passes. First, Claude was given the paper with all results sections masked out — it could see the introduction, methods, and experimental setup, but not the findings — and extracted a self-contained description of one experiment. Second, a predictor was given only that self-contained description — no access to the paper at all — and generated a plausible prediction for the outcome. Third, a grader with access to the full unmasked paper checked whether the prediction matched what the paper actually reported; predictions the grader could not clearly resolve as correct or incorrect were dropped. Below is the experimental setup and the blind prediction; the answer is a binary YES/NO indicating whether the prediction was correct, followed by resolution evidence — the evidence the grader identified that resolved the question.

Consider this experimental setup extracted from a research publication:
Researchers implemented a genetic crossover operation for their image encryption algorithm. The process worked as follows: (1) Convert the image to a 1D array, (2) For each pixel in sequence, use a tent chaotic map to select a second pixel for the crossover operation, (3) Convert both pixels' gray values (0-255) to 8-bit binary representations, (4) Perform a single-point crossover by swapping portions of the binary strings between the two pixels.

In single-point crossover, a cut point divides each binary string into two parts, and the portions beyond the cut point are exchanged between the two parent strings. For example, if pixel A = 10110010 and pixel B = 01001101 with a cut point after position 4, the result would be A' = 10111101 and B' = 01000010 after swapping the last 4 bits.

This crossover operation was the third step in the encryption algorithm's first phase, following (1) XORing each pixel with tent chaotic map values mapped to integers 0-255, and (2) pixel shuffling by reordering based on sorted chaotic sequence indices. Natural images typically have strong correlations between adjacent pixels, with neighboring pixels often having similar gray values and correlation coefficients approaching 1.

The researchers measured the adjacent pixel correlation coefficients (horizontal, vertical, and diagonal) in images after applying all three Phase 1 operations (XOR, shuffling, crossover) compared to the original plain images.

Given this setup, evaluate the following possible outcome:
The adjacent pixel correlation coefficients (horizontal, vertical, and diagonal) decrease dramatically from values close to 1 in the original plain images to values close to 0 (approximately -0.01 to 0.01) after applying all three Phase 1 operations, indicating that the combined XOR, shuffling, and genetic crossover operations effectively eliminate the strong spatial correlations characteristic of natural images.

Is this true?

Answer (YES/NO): NO